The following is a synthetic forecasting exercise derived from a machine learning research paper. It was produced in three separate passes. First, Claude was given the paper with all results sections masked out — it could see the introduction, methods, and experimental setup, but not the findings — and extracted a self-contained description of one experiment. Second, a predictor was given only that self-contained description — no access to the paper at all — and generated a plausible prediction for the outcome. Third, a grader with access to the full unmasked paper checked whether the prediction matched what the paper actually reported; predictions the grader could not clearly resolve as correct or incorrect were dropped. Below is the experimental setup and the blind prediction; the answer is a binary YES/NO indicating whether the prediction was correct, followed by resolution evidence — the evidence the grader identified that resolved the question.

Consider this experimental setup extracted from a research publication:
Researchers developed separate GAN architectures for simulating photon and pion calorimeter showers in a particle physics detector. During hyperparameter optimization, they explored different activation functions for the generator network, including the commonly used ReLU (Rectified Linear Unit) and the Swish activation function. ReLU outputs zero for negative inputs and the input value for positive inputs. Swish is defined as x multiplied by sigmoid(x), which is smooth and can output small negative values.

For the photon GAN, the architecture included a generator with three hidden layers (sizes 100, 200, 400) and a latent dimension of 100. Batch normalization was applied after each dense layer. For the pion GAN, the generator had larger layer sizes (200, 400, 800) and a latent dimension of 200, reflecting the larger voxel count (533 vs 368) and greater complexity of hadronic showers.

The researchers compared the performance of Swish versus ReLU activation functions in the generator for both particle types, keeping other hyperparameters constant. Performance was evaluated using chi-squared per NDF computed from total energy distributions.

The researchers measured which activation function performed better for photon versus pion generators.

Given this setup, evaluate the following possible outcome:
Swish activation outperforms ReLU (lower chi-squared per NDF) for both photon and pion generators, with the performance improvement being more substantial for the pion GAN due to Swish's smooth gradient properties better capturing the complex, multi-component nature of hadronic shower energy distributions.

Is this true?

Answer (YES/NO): NO